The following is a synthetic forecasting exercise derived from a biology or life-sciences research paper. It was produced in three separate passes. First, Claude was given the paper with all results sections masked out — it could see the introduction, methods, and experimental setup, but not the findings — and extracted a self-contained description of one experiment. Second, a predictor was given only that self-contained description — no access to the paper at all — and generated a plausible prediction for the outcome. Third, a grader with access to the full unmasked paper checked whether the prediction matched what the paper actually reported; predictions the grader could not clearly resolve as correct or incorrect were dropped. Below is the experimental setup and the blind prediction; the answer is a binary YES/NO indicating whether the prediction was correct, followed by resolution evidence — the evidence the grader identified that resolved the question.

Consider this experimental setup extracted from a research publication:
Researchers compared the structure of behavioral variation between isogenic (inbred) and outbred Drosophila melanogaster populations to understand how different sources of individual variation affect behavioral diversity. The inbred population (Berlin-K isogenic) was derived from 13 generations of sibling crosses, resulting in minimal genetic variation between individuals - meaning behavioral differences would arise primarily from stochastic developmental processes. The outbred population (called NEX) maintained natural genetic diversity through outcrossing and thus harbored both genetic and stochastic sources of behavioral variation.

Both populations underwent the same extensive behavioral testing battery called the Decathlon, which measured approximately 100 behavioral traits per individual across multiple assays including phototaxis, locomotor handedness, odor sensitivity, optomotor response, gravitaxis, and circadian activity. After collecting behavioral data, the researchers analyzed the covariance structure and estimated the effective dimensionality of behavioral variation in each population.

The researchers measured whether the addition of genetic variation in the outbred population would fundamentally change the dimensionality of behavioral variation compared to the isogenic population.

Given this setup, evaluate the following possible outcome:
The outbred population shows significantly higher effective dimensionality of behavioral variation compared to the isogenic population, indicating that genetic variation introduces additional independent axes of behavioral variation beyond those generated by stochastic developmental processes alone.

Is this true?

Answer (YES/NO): NO